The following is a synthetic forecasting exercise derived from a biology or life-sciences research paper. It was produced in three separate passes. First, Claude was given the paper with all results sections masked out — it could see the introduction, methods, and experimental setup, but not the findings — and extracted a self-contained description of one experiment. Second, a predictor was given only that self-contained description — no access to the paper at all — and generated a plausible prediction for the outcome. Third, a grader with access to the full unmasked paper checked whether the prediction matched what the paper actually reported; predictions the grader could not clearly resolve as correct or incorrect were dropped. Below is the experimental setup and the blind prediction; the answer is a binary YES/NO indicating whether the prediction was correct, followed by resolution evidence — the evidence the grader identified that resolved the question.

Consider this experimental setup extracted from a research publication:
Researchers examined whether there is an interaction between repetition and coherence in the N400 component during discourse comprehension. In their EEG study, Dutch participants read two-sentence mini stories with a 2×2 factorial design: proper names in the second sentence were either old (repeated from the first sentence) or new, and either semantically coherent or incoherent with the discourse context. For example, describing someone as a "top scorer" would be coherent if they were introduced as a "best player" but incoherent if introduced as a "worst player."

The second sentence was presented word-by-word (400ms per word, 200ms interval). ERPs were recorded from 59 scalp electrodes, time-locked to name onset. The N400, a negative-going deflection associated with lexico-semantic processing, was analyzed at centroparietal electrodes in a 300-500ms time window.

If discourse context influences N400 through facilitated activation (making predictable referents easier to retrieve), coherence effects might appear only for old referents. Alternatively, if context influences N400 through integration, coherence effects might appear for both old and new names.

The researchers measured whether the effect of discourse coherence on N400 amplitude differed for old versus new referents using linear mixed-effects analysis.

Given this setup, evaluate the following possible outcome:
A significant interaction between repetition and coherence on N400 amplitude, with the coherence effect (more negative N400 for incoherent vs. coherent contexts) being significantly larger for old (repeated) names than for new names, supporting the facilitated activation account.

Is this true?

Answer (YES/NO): NO